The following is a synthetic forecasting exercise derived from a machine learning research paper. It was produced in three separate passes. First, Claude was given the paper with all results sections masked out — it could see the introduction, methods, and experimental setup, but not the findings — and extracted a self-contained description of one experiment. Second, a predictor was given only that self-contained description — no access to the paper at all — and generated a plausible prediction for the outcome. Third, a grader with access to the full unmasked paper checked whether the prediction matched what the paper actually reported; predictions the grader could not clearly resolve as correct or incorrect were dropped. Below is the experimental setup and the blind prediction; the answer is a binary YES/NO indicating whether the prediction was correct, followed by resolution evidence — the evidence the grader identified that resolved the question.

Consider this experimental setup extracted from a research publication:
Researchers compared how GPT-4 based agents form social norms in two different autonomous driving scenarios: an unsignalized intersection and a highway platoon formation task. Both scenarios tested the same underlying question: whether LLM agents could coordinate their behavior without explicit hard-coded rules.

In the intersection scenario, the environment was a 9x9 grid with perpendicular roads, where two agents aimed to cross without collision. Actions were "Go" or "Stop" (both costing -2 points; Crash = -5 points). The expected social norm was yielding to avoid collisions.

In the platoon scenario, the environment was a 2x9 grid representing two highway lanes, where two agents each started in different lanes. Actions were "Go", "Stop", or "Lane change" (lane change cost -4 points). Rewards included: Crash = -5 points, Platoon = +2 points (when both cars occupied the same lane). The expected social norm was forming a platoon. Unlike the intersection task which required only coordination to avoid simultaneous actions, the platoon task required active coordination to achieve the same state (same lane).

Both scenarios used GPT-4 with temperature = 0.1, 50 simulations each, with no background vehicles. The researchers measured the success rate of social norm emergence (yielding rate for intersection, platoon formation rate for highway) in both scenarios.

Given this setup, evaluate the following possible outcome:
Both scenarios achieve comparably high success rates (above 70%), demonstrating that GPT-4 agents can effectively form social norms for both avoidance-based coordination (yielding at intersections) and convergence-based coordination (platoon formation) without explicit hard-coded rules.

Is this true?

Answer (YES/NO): YES